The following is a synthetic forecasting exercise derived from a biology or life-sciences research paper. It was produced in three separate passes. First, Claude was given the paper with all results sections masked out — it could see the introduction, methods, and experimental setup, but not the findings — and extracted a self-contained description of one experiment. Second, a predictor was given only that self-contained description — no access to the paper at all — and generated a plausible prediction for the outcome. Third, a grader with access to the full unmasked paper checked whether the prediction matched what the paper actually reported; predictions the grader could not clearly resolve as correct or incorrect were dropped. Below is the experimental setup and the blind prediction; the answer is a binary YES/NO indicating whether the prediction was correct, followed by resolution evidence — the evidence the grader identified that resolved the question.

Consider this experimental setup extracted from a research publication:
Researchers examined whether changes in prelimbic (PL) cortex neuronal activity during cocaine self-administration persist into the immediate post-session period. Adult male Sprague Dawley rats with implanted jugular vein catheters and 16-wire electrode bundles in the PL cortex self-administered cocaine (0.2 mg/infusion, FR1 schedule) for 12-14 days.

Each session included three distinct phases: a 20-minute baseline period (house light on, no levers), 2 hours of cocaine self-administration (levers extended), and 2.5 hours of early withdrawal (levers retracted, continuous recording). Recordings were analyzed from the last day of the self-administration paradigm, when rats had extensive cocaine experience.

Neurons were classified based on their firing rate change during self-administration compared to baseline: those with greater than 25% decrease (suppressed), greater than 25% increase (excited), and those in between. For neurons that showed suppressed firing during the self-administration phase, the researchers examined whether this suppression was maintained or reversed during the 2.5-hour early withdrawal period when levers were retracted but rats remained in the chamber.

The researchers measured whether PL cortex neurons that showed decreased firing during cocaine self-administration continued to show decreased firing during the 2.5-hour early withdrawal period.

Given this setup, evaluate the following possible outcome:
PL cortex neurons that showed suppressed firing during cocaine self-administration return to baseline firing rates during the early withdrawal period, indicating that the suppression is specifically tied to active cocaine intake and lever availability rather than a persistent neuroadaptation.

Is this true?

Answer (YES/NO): YES